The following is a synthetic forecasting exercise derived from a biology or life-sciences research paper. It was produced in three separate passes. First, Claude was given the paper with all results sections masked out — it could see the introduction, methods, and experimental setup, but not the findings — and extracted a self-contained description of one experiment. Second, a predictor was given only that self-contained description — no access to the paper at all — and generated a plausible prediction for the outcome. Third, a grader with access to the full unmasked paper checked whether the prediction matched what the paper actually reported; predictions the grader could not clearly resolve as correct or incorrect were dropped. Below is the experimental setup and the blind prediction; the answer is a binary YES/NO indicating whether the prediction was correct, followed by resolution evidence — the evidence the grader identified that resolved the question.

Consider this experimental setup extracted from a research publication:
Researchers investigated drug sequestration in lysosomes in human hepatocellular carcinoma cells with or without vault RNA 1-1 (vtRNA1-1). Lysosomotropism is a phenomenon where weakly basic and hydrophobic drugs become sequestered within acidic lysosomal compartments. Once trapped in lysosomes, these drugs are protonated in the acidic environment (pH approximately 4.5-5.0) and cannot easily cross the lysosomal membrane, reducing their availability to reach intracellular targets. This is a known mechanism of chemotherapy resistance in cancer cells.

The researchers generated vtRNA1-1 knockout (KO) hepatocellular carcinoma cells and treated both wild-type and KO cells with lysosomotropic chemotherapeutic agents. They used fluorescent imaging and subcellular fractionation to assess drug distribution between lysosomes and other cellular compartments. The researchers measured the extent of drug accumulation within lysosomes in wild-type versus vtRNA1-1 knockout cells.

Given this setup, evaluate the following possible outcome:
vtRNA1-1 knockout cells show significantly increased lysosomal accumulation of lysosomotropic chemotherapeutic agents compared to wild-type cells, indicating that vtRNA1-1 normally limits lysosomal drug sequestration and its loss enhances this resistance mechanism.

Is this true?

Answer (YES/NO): NO